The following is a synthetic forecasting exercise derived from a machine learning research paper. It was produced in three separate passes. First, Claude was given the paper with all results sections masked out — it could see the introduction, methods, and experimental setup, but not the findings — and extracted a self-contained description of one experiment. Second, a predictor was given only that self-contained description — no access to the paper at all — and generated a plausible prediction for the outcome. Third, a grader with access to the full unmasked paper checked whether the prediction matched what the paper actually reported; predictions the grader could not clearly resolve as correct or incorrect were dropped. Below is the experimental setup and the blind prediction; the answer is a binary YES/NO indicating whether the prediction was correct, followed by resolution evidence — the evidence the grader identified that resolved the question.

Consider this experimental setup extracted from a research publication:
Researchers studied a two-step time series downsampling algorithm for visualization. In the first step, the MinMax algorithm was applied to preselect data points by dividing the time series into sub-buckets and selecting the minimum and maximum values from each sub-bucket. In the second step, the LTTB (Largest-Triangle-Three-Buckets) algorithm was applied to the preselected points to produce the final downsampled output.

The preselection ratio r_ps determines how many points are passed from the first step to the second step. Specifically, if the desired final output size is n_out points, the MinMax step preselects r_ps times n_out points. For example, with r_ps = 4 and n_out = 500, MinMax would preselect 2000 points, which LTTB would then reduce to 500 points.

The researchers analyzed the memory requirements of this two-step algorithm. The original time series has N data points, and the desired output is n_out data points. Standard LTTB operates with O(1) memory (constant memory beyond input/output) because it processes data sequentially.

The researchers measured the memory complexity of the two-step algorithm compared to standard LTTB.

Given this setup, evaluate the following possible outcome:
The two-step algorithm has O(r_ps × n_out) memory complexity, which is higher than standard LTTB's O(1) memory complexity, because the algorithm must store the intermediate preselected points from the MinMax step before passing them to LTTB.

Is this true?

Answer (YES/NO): NO